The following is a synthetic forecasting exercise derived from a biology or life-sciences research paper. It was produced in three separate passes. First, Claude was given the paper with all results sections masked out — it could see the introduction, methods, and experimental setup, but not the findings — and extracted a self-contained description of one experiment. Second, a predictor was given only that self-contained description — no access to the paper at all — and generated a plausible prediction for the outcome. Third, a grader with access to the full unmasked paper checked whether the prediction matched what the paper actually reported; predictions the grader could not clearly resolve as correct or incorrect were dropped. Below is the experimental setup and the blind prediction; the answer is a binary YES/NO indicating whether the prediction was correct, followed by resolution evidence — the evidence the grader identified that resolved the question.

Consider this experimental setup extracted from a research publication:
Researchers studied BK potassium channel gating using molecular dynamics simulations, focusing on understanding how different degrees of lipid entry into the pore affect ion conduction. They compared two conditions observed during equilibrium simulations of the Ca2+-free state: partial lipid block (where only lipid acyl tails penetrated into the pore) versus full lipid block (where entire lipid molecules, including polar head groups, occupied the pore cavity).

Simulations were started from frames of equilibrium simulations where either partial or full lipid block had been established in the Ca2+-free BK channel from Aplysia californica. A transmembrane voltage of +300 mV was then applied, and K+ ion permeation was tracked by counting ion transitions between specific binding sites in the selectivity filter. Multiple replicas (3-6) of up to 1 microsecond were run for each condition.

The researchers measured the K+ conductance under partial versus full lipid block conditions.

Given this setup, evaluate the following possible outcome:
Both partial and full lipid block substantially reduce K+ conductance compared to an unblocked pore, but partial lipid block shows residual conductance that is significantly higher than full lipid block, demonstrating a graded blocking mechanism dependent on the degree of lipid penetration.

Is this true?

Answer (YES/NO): NO